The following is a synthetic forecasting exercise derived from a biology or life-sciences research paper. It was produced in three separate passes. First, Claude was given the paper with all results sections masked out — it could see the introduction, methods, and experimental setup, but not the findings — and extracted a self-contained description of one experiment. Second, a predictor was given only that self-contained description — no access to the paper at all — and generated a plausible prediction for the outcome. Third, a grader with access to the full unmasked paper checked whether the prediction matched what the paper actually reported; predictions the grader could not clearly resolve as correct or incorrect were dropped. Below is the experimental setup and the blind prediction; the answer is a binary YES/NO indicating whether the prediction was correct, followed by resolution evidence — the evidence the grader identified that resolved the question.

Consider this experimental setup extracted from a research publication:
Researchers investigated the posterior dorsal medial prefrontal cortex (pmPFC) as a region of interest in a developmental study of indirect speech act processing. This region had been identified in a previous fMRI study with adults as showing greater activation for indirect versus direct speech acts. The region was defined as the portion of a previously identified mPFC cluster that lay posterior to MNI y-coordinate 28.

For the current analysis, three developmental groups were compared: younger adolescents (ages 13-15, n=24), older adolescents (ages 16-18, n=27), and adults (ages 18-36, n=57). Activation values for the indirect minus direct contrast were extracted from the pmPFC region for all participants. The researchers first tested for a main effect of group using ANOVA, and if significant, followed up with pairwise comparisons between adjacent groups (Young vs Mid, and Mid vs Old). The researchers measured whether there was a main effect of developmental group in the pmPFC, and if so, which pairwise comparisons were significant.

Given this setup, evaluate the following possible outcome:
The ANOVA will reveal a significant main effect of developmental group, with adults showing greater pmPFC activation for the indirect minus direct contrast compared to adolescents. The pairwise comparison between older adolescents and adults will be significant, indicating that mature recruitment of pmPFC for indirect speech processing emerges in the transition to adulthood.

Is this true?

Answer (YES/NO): NO